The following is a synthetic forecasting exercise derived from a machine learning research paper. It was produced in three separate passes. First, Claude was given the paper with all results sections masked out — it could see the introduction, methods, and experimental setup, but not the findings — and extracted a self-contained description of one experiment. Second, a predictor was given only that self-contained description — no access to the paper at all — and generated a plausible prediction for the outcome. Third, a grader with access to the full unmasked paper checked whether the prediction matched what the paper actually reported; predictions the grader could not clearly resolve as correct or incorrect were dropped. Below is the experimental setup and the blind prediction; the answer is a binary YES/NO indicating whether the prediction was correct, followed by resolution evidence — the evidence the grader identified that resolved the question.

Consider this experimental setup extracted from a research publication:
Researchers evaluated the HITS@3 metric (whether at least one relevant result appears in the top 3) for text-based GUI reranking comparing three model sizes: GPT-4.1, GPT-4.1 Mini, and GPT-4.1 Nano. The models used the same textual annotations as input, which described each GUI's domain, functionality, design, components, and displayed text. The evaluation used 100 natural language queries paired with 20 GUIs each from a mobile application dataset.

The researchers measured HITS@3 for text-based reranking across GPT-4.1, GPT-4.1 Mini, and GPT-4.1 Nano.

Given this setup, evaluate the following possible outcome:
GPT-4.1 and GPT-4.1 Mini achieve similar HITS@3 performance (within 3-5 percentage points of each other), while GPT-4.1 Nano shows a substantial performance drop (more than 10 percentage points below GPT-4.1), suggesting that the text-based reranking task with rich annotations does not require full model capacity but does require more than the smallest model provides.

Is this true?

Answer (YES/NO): NO